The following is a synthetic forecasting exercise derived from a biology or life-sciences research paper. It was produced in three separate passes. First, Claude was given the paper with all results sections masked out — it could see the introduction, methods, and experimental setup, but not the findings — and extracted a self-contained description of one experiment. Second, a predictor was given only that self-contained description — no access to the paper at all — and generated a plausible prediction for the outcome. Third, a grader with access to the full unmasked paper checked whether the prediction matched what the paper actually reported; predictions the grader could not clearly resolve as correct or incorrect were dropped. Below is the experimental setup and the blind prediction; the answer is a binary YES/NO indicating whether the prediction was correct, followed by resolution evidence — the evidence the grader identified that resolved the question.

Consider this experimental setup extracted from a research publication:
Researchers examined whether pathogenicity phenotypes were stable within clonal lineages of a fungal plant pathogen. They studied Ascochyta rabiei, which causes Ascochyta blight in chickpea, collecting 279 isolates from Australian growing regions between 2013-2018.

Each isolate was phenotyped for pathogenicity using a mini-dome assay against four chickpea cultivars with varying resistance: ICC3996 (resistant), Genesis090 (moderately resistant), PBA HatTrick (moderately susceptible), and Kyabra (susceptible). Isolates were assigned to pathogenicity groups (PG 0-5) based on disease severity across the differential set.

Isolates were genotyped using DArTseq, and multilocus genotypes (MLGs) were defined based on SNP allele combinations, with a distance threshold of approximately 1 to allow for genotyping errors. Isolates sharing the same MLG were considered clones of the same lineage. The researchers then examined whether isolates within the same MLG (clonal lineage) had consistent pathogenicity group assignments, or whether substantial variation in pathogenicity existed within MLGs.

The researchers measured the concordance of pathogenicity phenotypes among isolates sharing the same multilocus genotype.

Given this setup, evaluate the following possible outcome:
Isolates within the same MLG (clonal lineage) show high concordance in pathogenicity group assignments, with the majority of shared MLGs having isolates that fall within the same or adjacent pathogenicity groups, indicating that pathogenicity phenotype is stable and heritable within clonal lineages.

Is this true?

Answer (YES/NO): NO